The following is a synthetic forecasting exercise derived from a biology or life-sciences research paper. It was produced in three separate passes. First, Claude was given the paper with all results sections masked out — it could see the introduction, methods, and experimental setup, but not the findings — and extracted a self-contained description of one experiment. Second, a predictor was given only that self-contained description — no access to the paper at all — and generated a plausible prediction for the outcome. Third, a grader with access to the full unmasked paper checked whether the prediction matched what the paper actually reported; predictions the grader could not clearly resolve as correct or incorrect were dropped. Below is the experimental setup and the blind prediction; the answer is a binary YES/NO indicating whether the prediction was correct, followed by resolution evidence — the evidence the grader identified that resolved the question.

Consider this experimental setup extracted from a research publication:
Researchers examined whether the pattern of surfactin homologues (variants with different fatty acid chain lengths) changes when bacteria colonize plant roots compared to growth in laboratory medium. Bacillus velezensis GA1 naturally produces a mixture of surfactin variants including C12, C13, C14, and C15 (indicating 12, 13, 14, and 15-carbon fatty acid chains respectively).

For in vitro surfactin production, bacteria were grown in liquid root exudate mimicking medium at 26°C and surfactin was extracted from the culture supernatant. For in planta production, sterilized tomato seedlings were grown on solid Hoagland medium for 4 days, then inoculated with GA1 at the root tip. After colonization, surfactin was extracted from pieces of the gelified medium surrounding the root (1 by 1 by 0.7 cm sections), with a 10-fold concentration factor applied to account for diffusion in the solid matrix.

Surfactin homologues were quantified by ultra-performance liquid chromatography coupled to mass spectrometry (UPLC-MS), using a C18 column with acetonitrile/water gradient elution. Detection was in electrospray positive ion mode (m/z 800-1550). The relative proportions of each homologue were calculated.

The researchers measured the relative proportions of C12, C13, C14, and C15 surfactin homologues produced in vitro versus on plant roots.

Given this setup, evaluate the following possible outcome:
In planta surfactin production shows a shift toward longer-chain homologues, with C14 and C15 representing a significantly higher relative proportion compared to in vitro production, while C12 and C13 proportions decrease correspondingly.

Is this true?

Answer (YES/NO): NO